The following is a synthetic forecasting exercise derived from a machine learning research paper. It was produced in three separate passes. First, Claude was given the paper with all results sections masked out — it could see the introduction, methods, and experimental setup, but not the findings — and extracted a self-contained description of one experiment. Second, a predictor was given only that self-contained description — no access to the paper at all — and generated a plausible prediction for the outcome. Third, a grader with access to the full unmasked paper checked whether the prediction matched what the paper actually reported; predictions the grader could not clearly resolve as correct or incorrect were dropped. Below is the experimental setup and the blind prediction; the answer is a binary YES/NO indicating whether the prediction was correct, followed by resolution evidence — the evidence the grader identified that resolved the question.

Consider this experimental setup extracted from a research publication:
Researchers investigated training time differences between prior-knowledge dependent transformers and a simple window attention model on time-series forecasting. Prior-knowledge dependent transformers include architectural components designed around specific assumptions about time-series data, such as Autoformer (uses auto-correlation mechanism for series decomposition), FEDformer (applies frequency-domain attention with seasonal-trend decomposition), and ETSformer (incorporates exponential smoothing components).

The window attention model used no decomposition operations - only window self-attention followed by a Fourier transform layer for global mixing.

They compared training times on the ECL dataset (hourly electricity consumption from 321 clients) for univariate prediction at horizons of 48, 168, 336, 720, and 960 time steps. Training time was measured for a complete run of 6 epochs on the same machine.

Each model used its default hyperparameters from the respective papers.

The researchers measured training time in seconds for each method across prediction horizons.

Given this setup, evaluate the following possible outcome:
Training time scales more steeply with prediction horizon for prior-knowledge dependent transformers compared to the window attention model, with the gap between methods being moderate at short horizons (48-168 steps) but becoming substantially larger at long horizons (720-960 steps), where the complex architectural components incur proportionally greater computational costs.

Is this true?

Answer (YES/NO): NO